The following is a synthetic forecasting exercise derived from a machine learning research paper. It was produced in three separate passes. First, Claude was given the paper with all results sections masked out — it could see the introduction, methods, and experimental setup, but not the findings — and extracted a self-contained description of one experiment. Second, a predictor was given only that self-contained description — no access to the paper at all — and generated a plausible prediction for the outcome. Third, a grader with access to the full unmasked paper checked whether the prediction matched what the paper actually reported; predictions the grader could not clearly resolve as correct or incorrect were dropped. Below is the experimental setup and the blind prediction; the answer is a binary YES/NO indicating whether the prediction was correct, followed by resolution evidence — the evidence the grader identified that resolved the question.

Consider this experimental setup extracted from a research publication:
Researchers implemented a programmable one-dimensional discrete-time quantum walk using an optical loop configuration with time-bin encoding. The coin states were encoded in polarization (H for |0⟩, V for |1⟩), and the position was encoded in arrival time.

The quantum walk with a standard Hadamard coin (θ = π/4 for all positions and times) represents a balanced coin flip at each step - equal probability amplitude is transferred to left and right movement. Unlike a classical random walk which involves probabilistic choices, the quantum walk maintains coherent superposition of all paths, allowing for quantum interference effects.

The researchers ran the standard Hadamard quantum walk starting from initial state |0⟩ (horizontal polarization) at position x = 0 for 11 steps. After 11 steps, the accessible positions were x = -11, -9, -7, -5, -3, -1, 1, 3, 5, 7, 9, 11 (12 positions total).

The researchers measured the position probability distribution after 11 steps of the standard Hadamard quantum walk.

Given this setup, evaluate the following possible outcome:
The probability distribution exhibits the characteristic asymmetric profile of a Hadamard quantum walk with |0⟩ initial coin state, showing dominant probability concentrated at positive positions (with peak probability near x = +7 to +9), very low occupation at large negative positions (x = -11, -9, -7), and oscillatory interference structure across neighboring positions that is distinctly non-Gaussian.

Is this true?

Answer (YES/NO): NO